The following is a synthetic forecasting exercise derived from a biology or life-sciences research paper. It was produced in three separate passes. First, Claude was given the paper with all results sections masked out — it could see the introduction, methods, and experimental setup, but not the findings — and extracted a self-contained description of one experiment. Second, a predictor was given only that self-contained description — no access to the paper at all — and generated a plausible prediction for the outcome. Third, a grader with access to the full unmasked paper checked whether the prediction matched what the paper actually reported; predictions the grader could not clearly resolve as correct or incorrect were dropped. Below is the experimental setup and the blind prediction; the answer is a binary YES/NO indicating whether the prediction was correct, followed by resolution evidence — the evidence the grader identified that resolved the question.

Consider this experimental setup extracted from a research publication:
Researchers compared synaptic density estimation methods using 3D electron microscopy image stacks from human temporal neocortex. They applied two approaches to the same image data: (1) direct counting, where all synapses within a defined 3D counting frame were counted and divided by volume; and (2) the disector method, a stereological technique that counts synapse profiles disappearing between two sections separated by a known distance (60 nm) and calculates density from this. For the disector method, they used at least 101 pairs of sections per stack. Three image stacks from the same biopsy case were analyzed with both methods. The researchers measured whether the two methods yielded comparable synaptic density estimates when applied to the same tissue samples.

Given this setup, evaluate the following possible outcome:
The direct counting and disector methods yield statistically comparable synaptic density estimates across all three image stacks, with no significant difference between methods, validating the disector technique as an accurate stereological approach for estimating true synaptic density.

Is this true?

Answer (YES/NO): YES